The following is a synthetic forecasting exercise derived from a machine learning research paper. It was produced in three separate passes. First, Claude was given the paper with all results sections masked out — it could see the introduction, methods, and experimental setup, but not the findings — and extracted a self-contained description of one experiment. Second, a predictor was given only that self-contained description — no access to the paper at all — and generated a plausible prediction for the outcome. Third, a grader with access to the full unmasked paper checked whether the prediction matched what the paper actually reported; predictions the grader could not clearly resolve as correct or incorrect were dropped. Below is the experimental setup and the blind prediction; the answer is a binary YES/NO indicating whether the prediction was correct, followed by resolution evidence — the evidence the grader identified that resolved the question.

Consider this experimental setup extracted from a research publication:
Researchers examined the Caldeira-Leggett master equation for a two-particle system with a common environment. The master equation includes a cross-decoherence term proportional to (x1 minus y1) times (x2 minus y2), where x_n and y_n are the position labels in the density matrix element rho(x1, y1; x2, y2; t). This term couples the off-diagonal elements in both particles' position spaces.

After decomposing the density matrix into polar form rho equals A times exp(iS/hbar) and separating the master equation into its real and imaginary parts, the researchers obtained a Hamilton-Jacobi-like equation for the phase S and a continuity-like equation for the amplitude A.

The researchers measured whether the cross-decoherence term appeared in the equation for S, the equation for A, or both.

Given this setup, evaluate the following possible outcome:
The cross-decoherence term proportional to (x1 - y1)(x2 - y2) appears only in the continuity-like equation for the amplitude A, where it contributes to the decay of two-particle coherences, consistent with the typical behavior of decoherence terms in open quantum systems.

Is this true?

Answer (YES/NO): YES